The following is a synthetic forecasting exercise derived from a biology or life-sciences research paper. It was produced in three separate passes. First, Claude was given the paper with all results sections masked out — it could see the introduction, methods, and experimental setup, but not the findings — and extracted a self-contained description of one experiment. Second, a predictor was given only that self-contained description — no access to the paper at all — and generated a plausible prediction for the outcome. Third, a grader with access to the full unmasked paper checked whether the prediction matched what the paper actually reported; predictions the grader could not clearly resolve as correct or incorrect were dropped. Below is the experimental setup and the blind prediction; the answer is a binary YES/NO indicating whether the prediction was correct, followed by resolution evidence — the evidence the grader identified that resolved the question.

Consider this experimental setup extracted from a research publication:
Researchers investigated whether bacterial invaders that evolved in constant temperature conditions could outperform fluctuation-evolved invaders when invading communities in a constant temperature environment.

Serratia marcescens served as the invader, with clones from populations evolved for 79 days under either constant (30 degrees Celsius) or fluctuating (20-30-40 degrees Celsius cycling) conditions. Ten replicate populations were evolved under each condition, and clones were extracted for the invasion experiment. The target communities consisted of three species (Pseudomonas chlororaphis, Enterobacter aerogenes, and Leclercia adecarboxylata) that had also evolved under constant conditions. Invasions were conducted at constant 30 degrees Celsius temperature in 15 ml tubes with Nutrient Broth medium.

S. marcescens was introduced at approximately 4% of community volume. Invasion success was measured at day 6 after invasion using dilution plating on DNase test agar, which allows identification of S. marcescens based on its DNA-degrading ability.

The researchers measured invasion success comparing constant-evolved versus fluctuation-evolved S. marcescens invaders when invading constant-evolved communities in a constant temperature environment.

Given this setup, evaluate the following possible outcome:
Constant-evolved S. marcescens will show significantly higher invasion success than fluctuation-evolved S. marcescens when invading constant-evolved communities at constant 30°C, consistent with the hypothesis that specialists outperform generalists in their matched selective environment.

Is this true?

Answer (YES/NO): NO